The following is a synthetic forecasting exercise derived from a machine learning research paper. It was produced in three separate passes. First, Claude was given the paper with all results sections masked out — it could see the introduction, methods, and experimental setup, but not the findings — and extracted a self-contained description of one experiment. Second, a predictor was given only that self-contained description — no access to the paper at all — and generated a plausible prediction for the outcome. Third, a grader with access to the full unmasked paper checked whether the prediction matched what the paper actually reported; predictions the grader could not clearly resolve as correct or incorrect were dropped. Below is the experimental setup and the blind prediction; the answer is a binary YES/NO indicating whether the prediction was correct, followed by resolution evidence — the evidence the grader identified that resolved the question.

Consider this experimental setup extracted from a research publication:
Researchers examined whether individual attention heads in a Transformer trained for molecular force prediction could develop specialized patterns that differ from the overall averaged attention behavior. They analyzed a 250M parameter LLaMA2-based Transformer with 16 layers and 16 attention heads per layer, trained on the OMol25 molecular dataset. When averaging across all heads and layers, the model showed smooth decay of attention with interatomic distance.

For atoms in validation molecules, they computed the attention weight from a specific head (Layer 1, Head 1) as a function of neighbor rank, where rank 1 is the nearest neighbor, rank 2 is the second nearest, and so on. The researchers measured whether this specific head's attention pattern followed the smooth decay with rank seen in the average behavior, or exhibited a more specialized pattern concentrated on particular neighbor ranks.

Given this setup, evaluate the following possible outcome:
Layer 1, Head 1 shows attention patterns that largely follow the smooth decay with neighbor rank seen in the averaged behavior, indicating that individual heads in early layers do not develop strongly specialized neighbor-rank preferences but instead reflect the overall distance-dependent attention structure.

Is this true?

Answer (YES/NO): NO